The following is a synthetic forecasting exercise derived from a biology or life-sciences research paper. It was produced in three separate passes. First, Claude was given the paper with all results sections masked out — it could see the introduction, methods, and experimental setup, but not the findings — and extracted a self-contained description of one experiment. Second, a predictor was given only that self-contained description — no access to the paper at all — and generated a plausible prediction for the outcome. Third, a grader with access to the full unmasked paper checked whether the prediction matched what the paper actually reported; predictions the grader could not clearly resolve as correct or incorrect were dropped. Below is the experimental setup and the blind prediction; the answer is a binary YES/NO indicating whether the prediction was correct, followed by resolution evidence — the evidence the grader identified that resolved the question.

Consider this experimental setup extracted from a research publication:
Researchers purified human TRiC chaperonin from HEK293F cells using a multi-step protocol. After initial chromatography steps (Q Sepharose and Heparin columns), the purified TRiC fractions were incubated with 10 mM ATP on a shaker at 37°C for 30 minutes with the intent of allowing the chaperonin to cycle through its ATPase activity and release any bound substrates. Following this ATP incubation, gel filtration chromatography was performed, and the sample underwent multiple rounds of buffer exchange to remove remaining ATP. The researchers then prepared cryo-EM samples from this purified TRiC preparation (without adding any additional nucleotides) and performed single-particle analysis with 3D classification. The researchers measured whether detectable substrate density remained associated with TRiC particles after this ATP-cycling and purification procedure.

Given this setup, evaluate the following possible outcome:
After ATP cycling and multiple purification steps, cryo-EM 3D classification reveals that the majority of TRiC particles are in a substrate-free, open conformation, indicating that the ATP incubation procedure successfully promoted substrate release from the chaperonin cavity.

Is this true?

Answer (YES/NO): YES